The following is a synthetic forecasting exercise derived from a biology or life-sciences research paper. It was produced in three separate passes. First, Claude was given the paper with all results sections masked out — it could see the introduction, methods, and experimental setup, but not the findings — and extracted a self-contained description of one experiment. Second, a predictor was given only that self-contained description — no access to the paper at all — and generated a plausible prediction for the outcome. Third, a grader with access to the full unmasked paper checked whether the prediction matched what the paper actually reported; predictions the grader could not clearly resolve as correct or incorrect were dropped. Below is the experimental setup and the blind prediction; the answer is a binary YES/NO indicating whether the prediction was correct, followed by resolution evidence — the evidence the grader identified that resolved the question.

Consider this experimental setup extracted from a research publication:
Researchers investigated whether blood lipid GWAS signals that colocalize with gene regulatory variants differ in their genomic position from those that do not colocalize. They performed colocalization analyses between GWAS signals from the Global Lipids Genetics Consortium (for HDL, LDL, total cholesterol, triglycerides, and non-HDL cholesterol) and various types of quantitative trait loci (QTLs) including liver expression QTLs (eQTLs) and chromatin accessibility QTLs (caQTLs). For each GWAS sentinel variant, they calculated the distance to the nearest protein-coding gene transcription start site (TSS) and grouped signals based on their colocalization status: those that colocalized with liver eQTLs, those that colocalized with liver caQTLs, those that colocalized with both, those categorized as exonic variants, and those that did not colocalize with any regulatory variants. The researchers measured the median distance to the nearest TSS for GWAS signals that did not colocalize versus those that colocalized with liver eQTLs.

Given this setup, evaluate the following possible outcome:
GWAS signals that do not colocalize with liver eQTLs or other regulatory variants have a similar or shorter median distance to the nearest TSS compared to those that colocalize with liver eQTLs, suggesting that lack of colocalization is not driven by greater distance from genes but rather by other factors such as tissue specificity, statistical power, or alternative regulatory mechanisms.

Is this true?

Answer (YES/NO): NO